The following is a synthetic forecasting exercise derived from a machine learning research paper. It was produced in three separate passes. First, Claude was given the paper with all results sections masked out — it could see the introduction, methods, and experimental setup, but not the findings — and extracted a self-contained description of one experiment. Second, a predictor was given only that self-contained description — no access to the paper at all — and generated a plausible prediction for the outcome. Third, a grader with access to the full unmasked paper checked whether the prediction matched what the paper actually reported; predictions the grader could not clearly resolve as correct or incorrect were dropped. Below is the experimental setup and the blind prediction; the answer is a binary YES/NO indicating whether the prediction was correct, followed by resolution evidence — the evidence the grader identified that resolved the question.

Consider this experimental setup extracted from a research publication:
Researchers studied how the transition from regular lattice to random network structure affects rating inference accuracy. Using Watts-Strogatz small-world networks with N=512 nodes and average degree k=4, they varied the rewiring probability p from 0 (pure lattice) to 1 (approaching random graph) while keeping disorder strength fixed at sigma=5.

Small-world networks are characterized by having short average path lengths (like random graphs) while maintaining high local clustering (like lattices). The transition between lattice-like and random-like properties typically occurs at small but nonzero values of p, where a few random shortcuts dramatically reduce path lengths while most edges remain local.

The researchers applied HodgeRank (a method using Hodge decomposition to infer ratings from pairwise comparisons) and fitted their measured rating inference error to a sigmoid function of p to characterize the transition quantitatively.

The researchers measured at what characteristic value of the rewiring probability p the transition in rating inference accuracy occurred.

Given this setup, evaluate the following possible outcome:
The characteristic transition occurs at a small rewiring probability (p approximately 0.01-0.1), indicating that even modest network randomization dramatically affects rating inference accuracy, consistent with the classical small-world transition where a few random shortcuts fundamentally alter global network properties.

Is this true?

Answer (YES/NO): NO